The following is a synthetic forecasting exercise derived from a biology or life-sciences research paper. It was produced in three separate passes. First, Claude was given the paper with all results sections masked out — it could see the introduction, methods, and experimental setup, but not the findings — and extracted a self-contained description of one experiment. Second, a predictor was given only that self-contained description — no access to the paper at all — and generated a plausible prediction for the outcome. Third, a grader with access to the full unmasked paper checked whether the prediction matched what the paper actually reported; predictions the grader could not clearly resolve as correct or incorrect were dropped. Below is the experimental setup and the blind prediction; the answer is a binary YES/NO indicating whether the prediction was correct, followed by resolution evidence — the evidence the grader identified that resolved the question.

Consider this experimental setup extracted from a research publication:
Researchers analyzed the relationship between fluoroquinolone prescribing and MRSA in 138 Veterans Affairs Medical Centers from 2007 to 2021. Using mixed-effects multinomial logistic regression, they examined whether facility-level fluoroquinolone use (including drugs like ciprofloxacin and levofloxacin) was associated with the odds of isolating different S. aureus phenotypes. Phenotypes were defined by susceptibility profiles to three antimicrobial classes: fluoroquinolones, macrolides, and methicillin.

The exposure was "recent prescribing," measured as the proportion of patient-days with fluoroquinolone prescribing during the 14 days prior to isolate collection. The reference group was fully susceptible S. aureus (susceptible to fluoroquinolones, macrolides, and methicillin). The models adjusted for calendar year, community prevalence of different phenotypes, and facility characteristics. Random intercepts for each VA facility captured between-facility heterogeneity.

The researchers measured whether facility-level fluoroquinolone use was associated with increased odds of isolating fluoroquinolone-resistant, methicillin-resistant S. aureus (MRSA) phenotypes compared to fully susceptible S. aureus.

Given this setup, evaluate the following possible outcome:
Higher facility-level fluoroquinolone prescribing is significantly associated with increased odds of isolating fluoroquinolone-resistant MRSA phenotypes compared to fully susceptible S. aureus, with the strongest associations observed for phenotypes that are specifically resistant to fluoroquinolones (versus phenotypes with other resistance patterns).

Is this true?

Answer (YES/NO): YES